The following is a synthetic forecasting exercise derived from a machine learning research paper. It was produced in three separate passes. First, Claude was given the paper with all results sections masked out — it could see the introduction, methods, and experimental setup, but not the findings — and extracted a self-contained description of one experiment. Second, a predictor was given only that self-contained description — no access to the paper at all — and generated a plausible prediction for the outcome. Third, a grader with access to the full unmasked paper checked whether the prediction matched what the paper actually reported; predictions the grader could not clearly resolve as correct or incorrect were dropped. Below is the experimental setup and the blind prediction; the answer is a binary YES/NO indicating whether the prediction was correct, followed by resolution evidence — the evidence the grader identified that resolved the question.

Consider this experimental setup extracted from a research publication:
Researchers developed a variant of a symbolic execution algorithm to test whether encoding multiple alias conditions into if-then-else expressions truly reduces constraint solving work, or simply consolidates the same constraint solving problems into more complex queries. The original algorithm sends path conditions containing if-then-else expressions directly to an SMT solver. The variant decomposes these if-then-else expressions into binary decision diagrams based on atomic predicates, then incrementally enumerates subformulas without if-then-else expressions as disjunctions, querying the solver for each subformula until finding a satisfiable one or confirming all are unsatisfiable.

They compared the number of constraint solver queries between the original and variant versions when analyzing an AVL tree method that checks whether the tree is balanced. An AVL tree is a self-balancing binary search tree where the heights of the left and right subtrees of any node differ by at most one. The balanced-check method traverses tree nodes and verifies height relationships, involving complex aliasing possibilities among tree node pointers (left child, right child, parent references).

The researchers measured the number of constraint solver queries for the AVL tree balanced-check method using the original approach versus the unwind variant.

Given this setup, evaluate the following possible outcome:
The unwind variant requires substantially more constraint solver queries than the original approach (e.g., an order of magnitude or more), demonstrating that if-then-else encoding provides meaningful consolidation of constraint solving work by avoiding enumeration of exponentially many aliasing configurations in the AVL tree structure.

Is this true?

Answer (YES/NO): NO